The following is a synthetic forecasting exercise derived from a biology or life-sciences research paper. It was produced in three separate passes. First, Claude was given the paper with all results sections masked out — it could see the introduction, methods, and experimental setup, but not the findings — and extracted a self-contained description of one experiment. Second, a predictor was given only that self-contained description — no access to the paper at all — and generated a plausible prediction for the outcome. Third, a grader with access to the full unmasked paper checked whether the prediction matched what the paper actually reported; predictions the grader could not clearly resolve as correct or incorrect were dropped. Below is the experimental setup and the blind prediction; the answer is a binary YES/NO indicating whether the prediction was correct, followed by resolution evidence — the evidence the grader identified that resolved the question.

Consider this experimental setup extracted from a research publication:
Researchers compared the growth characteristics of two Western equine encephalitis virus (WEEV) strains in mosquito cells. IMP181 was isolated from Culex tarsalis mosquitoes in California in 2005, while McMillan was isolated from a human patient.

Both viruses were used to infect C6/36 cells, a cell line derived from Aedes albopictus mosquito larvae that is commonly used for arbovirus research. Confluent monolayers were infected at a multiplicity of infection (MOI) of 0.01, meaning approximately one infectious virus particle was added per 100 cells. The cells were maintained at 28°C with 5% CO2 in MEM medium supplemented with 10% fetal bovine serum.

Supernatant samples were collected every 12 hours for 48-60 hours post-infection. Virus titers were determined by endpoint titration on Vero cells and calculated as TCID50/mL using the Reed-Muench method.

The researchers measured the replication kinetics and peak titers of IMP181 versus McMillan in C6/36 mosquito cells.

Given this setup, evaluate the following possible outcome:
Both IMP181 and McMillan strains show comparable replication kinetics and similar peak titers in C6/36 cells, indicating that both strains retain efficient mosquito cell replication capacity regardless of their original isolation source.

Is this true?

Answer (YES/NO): YES